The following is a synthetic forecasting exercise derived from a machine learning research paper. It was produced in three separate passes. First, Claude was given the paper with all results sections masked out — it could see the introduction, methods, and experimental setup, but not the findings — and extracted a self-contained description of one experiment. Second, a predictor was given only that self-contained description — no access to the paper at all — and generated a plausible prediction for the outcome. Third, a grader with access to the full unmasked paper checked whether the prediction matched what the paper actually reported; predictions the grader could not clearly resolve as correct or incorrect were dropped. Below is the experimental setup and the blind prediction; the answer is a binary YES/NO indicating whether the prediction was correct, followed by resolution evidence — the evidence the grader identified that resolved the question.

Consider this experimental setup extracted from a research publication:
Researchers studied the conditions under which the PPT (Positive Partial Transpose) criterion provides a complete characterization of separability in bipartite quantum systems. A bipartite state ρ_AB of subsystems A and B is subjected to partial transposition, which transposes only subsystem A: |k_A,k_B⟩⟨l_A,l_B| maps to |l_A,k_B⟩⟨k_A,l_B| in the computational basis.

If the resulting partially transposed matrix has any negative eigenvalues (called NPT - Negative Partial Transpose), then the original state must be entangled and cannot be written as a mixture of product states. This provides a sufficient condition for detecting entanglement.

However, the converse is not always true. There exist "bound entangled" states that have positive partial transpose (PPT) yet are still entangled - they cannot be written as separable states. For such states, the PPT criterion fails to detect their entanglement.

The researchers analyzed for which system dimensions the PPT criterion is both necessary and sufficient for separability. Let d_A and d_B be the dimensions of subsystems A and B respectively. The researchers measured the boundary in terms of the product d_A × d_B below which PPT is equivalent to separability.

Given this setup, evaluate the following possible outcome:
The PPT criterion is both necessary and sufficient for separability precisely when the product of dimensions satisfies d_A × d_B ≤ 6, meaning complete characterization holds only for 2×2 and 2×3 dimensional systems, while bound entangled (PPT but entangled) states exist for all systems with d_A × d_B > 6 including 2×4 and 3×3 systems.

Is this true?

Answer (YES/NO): YES